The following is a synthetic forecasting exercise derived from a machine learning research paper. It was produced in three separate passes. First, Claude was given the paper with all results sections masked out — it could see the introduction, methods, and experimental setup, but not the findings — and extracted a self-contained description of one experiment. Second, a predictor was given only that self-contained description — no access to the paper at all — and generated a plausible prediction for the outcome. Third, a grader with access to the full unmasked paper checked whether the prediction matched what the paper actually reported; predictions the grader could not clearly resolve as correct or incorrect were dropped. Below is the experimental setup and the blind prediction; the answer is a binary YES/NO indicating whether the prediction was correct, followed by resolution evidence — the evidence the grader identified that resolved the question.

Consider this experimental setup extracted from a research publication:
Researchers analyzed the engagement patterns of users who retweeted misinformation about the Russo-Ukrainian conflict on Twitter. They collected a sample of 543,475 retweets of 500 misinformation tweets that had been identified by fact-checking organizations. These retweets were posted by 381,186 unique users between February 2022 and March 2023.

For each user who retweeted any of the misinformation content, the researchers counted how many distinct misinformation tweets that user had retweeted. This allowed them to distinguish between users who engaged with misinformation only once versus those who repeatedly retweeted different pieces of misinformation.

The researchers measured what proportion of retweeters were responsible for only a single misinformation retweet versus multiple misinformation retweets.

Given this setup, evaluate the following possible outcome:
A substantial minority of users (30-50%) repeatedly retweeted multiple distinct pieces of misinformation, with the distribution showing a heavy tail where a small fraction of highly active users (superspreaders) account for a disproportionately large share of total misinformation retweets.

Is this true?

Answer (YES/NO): NO